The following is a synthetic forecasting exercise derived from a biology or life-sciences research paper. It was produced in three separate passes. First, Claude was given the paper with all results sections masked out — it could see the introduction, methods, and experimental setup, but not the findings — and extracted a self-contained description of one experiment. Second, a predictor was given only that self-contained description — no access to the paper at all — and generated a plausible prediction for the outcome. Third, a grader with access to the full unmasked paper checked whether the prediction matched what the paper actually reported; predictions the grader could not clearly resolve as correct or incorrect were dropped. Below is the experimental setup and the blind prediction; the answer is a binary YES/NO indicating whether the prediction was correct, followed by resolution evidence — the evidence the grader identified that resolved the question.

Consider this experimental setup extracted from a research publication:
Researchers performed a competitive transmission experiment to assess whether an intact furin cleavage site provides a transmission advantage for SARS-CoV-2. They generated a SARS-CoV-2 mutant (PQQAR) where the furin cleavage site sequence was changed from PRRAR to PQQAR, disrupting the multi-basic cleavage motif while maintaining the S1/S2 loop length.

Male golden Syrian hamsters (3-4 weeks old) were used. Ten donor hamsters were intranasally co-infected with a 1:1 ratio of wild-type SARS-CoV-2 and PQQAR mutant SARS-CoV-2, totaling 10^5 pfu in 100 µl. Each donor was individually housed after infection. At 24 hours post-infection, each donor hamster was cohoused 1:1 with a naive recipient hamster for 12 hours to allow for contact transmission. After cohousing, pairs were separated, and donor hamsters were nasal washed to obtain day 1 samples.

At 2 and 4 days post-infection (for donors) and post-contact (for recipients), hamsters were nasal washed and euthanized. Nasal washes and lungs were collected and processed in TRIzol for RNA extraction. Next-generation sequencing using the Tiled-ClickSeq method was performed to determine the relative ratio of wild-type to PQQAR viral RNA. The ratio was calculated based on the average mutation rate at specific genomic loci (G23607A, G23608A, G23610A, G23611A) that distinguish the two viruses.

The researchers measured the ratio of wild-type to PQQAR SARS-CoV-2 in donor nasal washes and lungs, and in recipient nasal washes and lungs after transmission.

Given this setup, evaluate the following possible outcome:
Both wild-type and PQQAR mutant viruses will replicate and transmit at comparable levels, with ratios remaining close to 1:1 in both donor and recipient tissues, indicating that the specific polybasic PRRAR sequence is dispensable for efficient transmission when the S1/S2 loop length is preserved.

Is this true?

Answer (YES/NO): NO